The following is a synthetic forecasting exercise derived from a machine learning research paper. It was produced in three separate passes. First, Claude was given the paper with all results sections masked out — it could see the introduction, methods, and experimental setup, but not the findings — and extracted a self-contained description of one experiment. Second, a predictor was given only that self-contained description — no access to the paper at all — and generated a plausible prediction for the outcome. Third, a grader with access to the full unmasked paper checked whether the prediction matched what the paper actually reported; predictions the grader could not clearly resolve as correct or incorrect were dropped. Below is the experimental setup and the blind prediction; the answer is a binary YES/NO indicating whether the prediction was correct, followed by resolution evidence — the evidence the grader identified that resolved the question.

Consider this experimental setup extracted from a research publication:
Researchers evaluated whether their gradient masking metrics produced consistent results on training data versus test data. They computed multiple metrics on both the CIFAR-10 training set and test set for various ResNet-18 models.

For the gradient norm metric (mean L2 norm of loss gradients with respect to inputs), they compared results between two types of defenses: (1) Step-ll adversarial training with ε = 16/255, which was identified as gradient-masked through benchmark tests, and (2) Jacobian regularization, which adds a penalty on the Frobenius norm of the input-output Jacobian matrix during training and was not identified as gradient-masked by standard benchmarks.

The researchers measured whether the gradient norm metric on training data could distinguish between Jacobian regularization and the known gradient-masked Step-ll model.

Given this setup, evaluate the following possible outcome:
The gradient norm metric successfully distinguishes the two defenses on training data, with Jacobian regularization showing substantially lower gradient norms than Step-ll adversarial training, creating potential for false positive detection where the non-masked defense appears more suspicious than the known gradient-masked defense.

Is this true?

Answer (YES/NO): NO